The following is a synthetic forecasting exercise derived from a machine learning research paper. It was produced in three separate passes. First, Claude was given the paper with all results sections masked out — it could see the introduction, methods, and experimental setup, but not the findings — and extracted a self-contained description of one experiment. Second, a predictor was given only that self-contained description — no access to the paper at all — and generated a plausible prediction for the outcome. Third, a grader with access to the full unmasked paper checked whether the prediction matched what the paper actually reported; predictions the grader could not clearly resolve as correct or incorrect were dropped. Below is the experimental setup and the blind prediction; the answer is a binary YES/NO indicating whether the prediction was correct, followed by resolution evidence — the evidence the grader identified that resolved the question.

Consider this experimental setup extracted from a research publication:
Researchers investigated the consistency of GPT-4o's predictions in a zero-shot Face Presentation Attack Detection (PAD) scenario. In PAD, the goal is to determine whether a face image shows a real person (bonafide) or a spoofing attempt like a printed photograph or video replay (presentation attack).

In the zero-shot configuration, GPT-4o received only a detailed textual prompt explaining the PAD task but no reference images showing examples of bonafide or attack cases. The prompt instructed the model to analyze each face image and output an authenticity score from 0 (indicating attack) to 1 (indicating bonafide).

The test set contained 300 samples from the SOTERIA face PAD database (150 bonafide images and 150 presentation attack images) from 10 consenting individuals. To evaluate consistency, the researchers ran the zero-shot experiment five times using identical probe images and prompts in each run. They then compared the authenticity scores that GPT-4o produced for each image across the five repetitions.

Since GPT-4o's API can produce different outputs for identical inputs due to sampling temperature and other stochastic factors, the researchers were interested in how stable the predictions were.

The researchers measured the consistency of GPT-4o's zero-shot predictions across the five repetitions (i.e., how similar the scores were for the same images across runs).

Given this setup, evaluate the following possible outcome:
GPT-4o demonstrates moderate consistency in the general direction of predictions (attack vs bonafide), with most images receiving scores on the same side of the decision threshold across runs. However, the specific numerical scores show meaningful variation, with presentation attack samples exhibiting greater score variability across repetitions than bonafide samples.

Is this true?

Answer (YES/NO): NO